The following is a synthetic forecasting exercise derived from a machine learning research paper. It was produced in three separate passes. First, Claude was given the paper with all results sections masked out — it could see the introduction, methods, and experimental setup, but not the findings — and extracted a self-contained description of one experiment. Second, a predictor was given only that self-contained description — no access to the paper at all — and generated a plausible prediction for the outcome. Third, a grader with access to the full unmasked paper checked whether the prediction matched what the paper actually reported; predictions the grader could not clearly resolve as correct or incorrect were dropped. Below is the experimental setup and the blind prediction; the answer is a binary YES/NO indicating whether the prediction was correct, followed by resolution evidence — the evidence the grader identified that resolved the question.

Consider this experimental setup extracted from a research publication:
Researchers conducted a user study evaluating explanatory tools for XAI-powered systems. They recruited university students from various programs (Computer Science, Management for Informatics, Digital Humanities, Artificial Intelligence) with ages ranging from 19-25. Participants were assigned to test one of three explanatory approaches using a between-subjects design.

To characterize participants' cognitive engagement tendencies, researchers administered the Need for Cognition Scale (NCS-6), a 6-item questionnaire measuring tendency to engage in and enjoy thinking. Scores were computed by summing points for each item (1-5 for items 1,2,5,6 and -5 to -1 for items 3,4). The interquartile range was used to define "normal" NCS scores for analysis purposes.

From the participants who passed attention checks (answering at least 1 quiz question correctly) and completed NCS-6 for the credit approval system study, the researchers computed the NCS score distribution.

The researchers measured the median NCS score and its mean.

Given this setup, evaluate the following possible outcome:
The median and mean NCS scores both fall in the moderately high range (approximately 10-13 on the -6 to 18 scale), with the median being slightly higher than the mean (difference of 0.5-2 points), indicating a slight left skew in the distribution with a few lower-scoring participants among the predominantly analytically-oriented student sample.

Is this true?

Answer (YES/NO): NO